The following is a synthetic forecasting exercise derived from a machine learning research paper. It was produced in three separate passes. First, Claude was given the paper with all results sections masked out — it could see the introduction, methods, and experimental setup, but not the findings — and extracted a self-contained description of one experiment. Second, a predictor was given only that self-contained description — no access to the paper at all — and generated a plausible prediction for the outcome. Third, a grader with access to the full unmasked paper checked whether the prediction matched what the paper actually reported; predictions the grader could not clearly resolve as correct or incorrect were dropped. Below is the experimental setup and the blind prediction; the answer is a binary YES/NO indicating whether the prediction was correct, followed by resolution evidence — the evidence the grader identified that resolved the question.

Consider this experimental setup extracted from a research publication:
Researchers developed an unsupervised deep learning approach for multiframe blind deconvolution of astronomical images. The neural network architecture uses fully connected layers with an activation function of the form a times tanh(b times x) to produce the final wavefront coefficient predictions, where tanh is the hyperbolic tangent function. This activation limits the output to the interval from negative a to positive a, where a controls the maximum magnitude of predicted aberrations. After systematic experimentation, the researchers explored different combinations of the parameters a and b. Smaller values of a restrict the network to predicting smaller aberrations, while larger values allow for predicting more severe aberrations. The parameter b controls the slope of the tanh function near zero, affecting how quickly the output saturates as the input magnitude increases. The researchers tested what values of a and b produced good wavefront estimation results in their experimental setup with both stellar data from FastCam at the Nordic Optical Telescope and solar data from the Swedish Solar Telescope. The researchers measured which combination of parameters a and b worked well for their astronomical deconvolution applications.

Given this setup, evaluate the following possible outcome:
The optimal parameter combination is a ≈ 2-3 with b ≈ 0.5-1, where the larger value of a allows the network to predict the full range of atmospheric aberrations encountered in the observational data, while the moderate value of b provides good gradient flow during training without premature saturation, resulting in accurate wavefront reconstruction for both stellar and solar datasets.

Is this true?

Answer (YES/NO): NO